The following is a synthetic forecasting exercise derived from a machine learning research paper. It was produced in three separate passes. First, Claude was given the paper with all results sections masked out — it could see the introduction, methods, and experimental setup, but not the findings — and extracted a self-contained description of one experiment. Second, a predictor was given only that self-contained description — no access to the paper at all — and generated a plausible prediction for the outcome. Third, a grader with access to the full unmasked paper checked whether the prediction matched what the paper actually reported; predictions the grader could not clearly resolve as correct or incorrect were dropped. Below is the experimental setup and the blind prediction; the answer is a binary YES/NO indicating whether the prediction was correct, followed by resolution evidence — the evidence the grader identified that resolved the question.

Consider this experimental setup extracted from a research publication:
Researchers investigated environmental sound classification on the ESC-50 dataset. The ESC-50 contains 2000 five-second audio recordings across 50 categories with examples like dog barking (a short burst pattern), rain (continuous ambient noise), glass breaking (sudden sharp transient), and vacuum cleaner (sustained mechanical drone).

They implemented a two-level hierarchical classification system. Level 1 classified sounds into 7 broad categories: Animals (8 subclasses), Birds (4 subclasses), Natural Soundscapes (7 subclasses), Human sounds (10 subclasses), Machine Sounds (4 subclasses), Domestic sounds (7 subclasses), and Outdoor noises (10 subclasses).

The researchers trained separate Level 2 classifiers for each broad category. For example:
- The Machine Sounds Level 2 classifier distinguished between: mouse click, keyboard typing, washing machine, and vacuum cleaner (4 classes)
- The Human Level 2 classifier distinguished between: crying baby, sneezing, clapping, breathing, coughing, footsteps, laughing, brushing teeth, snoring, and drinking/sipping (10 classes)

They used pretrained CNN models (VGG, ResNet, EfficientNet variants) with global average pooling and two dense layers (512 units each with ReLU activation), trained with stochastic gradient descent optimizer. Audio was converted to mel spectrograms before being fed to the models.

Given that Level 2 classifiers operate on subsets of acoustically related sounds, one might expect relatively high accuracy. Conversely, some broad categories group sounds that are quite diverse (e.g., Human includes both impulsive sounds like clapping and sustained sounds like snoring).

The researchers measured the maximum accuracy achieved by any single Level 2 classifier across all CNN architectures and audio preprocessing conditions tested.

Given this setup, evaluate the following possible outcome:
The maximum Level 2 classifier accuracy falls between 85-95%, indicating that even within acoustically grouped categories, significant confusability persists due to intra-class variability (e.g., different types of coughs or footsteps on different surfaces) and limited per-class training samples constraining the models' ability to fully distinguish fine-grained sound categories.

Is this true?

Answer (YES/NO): NO